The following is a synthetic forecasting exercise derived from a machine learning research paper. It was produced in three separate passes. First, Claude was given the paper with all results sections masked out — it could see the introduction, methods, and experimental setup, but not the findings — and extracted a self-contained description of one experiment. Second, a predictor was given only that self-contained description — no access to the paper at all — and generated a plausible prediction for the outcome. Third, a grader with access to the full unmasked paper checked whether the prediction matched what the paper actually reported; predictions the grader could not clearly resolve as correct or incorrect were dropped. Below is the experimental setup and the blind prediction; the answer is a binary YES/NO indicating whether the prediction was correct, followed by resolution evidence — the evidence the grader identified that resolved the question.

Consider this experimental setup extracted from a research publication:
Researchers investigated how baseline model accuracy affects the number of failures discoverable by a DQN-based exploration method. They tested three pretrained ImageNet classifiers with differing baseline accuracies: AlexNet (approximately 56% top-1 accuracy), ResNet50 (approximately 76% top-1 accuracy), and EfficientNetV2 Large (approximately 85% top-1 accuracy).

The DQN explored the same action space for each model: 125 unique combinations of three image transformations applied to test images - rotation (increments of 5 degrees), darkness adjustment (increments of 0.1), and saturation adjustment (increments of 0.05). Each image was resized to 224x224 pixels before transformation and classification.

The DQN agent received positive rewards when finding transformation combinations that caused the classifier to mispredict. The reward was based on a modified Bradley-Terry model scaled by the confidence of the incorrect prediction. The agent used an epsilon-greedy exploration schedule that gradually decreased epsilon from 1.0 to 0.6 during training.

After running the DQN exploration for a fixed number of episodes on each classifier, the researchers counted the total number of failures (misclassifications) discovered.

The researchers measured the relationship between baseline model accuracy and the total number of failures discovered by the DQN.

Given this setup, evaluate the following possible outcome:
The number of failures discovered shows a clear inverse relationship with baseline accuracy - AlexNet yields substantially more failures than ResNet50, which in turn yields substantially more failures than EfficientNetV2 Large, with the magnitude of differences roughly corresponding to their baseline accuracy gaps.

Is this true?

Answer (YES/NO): NO